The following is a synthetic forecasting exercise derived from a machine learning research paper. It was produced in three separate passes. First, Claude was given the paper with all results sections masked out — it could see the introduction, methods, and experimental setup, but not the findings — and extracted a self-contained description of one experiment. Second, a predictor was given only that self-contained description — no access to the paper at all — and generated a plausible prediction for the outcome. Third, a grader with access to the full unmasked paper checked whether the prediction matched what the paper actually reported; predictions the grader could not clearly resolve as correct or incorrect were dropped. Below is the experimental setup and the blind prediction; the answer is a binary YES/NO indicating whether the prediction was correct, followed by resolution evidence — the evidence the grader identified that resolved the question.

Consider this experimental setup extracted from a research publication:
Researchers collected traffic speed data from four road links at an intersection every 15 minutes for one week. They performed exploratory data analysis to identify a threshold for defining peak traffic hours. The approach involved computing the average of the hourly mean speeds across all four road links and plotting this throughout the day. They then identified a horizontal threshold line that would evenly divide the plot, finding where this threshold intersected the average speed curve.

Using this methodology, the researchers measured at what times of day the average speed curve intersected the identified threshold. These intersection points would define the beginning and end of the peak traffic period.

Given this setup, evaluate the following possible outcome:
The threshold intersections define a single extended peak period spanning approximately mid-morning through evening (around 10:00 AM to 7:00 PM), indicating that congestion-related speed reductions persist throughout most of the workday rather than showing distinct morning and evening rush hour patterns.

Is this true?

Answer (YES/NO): NO